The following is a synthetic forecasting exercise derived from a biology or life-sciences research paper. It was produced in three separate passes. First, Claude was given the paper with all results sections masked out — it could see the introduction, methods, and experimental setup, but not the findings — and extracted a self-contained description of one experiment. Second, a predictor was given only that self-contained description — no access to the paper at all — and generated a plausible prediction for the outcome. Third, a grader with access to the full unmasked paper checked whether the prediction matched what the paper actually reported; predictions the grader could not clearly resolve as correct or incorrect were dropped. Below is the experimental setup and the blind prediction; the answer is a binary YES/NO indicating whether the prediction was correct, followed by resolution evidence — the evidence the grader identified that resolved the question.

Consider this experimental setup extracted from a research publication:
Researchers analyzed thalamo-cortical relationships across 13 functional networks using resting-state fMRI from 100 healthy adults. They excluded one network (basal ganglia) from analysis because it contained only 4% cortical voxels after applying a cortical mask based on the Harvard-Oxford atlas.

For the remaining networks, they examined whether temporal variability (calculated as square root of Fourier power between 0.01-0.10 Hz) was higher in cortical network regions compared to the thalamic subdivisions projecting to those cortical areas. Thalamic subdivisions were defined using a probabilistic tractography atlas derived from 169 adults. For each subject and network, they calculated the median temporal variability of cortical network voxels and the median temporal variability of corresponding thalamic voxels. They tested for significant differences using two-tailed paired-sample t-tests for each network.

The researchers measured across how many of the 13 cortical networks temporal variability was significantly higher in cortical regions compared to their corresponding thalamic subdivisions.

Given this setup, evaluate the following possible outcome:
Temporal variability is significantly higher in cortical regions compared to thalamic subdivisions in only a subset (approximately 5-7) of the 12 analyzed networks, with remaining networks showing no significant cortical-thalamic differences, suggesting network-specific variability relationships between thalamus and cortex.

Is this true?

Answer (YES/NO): NO